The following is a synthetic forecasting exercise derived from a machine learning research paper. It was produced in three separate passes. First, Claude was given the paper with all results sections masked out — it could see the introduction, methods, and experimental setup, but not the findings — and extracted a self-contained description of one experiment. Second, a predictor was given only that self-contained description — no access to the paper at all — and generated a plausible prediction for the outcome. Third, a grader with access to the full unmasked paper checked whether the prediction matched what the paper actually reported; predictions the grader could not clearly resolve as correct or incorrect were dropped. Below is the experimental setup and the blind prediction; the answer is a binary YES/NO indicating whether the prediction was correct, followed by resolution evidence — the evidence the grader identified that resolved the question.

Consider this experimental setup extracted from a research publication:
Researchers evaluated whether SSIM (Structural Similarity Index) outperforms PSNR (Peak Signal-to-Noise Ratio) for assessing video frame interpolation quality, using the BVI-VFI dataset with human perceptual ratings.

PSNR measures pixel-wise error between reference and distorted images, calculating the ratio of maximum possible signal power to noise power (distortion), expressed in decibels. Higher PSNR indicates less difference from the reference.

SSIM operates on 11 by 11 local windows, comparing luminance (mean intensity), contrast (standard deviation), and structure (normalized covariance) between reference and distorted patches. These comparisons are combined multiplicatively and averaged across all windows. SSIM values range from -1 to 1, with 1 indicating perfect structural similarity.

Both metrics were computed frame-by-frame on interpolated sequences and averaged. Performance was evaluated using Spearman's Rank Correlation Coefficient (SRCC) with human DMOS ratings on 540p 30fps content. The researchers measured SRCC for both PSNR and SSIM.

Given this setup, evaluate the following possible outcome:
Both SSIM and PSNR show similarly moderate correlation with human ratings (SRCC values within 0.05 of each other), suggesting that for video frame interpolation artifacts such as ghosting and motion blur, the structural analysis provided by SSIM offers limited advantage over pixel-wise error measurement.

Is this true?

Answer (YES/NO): NO